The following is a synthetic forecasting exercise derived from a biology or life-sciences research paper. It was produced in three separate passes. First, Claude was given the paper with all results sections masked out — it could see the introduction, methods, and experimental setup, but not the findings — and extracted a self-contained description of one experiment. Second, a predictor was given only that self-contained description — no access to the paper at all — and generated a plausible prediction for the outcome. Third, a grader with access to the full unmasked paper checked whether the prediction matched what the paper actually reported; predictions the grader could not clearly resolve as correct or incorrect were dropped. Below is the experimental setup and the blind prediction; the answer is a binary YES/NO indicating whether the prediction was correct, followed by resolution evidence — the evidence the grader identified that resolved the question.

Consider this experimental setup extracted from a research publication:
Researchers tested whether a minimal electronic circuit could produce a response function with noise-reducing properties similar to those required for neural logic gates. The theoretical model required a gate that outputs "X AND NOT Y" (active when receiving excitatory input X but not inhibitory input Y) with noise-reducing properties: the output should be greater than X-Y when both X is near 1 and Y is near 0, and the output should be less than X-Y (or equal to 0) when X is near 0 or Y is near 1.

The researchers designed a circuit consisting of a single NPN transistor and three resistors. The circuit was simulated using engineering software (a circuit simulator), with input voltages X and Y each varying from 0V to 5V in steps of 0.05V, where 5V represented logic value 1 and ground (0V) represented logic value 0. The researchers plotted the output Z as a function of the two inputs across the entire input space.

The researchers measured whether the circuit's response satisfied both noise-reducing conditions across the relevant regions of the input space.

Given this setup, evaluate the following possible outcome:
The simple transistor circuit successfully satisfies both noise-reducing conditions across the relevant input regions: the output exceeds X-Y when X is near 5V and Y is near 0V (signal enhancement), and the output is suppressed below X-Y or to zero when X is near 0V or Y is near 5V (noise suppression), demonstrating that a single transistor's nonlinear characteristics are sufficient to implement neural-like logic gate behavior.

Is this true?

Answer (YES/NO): YES